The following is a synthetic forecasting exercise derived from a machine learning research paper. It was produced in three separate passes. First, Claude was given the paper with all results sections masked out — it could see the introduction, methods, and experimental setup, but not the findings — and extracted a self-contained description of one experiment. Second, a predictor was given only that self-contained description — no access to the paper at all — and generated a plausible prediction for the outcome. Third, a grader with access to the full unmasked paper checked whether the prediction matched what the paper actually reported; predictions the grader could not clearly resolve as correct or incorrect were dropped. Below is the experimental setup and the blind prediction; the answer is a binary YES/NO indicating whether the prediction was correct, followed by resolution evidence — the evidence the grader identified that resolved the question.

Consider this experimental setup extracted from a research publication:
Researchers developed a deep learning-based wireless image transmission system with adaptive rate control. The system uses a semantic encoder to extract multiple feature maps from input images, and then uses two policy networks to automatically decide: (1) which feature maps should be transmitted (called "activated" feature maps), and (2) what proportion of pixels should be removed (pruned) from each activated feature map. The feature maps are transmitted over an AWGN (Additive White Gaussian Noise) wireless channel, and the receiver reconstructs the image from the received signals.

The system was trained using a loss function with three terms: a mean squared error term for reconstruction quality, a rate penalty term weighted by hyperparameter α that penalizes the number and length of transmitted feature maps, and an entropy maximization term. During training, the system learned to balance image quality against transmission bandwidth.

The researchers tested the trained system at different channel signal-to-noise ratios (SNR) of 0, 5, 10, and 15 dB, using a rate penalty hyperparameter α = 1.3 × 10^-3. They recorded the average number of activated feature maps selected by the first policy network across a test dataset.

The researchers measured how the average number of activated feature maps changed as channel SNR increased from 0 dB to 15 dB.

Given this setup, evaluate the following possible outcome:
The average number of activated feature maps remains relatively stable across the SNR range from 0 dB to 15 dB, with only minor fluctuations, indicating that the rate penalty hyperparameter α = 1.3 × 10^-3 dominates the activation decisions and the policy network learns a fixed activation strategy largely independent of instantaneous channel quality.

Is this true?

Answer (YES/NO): NO